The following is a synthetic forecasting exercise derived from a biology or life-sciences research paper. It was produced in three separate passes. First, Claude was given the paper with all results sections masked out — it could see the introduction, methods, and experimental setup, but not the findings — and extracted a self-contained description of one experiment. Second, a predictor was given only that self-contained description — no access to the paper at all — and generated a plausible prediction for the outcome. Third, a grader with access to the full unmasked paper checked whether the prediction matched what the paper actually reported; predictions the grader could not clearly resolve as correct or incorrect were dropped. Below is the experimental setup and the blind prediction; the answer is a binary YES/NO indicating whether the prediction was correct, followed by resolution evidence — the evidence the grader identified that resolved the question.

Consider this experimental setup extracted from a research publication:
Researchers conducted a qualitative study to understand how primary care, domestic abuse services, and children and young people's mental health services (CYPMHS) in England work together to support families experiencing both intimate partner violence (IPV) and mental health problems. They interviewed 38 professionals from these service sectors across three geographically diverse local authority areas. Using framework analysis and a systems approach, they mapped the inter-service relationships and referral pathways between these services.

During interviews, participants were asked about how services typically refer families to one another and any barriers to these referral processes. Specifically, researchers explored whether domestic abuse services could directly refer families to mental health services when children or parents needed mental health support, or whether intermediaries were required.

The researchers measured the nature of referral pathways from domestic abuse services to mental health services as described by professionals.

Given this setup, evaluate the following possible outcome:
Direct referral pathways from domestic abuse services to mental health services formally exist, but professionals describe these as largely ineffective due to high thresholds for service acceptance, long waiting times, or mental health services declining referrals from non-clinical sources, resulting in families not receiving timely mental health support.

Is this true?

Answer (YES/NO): NO